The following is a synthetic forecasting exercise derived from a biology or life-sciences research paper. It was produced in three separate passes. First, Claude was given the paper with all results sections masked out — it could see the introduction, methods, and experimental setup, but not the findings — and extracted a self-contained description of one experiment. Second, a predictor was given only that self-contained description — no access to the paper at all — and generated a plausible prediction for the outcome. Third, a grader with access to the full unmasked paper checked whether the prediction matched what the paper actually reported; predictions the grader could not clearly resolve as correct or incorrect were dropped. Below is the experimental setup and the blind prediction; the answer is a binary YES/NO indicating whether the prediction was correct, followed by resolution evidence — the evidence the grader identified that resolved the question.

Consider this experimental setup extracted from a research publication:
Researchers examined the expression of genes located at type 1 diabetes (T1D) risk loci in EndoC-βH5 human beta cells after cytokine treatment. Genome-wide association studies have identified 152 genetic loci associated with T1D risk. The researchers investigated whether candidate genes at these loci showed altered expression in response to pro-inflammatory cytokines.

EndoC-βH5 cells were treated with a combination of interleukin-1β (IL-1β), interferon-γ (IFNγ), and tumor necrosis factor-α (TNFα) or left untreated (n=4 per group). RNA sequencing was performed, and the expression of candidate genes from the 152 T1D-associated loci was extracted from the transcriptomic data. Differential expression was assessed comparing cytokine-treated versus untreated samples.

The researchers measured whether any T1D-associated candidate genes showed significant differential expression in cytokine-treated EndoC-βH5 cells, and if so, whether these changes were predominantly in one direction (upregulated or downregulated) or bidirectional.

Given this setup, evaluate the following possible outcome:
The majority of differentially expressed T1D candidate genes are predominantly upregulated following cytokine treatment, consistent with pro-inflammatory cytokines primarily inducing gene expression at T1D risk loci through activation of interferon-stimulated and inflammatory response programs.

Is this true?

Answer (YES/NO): NO